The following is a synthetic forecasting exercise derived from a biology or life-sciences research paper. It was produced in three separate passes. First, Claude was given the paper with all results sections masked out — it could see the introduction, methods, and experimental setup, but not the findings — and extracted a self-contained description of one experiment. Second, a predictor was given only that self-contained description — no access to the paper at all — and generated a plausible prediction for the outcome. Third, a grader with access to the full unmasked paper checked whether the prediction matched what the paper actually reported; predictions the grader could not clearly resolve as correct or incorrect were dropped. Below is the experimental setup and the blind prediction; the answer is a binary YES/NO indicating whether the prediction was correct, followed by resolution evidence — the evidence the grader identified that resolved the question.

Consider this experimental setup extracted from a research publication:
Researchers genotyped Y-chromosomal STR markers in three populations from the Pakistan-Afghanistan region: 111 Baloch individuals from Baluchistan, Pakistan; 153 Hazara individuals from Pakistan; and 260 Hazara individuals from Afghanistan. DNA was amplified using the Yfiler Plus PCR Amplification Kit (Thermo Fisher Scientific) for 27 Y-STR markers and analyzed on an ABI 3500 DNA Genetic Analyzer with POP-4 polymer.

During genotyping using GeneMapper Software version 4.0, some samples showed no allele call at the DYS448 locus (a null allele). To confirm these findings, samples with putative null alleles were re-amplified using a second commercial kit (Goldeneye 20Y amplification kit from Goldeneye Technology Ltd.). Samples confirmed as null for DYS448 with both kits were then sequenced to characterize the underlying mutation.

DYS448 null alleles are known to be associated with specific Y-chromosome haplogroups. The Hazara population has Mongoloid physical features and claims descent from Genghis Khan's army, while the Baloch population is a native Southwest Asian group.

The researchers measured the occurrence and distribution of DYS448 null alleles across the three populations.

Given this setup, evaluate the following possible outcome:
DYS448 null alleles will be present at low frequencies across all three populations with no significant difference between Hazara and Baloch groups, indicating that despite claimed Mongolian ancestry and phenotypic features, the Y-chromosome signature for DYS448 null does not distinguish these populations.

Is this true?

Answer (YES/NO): NO